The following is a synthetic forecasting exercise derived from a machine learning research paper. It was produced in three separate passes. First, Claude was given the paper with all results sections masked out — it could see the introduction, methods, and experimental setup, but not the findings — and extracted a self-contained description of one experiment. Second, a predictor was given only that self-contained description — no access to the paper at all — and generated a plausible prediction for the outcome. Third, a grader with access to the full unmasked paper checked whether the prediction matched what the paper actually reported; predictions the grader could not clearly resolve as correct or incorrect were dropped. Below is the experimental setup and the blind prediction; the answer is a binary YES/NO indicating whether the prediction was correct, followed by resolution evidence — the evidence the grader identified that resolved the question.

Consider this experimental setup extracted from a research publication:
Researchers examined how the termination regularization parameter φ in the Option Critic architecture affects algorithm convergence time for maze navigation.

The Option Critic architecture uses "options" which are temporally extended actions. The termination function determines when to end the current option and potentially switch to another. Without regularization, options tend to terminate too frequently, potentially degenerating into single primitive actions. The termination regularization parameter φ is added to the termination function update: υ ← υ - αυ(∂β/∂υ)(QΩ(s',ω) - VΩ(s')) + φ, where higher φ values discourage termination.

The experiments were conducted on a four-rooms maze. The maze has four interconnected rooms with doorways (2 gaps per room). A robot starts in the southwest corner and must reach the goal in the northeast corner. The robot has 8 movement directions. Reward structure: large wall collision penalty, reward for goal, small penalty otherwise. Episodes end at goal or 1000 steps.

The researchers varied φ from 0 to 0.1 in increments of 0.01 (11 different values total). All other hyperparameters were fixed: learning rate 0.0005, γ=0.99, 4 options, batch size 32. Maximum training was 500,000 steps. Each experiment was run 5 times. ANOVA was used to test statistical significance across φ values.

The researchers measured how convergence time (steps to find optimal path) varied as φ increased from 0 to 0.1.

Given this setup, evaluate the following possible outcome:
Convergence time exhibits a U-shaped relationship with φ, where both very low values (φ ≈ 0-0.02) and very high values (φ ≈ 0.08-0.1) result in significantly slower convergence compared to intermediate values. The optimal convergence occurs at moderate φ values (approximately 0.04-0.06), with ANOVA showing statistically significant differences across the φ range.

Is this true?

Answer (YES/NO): NO